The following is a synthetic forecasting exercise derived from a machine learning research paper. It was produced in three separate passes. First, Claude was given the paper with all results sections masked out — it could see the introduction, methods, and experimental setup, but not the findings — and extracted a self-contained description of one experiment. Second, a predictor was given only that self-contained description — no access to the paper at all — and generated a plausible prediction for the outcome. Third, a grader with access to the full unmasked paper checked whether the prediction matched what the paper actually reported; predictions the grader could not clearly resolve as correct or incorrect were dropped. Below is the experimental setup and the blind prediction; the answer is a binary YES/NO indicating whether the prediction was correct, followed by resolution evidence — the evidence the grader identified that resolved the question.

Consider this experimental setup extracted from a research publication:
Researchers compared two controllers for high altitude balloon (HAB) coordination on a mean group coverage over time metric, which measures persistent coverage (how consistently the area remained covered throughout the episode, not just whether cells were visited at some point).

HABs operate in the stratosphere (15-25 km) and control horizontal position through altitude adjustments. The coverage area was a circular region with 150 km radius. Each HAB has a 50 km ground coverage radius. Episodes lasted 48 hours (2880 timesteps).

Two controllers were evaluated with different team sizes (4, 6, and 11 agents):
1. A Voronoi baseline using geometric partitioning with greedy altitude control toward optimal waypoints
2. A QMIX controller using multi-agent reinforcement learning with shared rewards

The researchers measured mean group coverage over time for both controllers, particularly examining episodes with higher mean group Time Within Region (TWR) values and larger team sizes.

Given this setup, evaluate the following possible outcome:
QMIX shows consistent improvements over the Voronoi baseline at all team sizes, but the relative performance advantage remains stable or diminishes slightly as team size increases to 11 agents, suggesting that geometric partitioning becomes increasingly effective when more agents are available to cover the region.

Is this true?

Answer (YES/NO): NO